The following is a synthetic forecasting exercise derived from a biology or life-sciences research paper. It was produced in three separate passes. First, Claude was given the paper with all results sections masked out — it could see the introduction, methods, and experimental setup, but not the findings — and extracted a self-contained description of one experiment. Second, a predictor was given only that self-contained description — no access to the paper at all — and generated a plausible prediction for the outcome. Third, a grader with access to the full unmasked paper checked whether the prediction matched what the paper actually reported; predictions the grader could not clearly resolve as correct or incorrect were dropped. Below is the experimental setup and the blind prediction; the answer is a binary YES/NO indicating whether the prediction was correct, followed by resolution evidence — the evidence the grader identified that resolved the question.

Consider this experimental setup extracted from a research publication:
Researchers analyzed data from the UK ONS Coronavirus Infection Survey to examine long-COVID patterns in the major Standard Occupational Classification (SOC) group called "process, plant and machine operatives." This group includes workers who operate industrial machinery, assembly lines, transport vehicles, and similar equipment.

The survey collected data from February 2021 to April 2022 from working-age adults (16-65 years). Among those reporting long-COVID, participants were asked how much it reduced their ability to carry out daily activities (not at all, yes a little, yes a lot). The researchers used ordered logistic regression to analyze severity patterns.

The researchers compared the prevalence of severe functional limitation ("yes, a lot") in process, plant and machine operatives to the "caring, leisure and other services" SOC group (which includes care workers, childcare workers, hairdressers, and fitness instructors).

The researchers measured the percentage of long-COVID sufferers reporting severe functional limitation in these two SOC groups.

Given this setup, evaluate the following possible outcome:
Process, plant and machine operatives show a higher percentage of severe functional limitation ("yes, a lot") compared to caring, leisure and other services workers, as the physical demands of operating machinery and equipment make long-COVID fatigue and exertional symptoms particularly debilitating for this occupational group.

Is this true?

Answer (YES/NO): NO